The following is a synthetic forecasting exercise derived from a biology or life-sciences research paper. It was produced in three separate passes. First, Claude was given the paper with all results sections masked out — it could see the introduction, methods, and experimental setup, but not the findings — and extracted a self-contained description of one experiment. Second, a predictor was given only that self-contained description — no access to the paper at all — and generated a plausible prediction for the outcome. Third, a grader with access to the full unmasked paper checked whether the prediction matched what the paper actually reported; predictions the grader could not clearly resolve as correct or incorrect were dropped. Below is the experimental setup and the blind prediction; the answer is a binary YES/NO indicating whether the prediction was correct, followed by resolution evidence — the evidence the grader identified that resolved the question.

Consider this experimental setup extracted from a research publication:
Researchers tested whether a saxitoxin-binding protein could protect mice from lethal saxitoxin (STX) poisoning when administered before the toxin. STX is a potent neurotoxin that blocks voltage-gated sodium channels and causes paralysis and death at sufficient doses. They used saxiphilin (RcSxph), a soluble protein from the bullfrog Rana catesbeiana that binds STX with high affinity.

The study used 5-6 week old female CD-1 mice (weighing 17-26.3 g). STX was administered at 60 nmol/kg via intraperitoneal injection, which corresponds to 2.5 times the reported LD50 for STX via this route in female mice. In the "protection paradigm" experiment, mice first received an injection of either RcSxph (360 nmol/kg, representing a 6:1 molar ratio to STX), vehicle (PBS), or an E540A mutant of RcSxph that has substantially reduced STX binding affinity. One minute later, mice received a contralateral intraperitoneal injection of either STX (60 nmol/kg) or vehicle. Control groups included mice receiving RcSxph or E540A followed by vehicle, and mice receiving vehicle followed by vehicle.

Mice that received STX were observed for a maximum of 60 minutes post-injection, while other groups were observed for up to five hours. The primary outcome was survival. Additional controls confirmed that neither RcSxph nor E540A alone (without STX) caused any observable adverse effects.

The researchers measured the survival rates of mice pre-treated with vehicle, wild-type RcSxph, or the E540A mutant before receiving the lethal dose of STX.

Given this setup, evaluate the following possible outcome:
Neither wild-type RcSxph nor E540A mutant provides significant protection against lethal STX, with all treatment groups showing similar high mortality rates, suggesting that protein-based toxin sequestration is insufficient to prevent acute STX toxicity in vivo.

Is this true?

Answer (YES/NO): NO